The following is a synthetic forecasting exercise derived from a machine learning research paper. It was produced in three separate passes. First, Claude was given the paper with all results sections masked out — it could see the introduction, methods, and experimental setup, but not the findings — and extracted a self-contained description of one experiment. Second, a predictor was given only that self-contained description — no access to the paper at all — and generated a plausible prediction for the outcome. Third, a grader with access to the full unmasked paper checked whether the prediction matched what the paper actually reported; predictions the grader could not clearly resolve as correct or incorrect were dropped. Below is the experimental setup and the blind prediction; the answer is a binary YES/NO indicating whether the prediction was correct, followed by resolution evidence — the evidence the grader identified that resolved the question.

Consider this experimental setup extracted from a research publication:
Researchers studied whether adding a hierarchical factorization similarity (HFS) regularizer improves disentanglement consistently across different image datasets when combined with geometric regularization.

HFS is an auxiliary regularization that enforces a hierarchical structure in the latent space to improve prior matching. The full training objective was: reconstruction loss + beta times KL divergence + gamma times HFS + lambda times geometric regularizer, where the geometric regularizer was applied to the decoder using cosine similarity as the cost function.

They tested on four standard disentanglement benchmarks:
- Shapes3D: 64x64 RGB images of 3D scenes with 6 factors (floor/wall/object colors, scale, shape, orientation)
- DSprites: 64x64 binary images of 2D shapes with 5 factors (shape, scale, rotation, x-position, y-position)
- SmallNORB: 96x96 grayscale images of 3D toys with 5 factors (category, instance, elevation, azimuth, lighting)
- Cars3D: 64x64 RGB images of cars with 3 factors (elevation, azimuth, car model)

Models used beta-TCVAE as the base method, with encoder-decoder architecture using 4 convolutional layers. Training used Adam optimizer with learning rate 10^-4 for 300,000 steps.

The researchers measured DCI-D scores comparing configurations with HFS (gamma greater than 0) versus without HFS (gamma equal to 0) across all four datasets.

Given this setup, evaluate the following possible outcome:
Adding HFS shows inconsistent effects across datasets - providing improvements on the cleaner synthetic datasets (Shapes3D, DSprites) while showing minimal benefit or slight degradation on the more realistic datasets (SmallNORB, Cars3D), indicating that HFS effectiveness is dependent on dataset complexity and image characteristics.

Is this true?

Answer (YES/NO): NO